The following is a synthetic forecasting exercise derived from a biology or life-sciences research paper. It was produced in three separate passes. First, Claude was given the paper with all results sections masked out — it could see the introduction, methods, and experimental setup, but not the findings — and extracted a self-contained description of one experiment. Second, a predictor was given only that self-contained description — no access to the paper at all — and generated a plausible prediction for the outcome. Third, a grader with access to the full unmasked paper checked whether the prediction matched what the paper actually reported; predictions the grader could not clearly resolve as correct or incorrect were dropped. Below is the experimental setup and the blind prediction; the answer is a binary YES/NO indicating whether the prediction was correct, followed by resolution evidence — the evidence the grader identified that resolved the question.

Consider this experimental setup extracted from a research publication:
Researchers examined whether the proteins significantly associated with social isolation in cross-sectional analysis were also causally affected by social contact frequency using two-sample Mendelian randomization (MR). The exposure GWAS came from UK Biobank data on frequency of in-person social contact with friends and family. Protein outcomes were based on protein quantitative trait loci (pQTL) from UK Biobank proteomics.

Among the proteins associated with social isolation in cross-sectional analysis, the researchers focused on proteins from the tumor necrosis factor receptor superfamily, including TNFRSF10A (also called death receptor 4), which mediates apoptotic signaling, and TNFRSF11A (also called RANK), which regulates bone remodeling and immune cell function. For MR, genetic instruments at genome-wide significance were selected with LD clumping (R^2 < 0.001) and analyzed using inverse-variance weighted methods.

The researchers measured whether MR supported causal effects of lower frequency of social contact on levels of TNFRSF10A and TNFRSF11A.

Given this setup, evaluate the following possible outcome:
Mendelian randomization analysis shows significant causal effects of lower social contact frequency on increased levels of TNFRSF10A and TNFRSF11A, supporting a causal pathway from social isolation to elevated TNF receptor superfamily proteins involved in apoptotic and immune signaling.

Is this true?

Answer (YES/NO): YES